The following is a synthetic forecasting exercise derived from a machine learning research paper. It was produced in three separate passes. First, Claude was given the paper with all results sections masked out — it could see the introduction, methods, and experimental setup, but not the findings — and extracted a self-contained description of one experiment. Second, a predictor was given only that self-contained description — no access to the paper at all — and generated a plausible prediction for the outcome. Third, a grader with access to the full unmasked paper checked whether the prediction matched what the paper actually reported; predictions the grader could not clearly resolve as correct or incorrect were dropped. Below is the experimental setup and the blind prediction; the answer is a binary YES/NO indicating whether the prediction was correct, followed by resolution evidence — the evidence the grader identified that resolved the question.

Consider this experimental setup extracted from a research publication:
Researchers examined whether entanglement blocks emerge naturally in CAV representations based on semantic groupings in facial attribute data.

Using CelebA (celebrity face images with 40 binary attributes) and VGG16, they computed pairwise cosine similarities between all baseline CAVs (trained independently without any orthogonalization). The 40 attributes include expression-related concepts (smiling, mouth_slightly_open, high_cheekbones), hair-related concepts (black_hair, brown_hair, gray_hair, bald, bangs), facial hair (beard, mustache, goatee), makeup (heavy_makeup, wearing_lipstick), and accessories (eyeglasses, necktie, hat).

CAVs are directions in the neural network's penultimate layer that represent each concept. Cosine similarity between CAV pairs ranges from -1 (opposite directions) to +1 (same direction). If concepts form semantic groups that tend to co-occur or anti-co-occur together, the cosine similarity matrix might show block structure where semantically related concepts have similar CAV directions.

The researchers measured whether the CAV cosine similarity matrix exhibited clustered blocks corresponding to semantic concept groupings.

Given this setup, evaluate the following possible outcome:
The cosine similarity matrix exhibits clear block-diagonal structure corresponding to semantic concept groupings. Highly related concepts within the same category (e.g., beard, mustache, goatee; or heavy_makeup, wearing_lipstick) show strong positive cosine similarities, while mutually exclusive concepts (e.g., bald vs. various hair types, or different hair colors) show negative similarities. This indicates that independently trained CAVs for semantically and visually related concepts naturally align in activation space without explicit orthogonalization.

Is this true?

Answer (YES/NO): NO